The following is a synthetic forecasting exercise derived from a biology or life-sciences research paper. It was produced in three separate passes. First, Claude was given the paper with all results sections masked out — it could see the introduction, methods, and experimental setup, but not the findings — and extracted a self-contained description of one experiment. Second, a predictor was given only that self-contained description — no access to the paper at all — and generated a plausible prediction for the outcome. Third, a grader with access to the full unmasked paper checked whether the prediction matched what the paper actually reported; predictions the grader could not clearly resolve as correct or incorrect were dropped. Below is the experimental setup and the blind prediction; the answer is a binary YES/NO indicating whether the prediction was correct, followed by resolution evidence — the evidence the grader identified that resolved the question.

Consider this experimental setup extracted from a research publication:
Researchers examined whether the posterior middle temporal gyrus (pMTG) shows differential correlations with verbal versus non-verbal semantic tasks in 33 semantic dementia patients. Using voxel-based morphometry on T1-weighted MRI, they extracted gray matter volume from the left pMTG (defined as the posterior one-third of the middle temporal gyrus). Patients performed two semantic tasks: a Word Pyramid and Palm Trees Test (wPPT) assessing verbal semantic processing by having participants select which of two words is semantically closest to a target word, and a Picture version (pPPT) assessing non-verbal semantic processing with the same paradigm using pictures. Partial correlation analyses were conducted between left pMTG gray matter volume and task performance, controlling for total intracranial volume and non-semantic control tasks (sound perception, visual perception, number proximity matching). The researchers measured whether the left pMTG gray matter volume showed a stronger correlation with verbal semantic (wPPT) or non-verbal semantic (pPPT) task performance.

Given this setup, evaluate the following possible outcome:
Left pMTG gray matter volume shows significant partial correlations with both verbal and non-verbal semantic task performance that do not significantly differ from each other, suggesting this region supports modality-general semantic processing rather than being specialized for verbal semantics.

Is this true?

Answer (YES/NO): NO